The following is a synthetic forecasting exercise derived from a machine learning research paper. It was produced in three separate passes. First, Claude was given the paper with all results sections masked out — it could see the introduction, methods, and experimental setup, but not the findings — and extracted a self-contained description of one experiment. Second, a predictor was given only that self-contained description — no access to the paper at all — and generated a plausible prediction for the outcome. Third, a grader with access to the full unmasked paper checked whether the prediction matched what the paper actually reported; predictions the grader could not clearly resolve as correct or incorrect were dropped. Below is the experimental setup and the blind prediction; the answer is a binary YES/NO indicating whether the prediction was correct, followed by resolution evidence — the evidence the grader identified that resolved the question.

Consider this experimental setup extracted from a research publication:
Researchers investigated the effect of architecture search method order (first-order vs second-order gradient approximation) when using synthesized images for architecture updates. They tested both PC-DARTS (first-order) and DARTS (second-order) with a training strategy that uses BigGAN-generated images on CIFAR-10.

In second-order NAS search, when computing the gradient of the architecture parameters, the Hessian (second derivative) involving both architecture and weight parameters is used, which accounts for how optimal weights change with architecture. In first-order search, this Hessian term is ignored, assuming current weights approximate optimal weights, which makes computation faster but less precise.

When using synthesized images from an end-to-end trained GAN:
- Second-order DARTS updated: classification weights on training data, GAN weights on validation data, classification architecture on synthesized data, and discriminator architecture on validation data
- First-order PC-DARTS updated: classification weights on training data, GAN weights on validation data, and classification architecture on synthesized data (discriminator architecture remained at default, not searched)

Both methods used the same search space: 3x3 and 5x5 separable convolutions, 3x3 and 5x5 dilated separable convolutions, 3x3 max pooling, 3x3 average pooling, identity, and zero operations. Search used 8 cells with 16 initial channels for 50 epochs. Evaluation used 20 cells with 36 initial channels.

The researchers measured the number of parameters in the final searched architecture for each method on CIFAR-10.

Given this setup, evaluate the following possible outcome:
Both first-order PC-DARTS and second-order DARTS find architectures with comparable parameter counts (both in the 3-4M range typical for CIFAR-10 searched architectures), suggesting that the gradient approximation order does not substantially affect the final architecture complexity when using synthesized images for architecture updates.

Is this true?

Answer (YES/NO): NO